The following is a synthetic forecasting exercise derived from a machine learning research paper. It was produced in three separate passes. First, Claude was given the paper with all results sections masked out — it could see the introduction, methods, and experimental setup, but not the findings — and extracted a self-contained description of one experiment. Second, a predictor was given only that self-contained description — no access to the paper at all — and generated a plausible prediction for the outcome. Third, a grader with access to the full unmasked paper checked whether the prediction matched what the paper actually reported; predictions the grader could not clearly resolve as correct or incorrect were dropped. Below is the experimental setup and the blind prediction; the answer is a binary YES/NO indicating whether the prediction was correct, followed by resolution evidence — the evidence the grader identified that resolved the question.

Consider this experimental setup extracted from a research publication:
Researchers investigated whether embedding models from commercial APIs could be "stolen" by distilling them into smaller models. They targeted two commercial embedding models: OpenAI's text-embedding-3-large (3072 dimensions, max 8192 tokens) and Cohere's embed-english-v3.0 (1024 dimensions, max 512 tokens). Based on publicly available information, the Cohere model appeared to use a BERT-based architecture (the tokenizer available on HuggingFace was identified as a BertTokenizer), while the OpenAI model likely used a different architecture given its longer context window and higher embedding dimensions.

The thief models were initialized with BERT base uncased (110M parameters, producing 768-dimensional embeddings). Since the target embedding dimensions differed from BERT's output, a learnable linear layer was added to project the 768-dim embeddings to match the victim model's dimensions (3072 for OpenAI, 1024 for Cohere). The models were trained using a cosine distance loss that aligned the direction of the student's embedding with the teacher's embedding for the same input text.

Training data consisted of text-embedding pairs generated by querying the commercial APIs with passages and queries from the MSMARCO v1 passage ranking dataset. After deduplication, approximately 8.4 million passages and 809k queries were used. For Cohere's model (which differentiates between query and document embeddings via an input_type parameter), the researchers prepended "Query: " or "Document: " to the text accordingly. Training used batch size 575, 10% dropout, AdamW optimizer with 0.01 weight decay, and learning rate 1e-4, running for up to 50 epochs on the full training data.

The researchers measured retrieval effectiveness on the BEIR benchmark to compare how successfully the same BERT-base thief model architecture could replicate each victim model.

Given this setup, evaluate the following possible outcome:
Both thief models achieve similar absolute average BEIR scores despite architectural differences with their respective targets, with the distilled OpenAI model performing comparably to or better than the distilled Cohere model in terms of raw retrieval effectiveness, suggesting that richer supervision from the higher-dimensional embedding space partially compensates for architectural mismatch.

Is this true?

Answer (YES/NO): NO